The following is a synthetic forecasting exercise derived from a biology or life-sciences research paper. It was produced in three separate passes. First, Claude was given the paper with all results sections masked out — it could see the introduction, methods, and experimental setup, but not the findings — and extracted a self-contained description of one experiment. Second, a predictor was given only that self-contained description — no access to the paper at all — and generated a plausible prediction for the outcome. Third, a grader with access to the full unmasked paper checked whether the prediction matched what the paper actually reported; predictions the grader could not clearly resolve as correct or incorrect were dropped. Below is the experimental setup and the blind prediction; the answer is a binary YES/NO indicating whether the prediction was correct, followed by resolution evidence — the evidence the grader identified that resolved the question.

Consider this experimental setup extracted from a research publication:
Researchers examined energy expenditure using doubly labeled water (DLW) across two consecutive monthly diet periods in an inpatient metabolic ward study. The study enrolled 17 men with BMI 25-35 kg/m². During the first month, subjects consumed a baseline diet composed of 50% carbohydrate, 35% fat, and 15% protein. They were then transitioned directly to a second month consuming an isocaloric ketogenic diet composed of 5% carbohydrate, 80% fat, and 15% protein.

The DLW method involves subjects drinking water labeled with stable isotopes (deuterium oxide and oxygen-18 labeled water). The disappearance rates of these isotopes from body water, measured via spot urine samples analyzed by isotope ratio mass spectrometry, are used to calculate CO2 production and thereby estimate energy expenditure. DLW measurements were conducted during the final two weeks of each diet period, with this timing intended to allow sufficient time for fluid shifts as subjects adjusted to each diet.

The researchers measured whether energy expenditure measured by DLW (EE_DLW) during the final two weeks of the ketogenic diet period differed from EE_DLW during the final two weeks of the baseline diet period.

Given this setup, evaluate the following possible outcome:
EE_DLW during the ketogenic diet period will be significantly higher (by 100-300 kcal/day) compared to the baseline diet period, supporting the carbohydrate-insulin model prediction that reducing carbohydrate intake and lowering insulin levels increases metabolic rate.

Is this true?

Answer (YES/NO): YES